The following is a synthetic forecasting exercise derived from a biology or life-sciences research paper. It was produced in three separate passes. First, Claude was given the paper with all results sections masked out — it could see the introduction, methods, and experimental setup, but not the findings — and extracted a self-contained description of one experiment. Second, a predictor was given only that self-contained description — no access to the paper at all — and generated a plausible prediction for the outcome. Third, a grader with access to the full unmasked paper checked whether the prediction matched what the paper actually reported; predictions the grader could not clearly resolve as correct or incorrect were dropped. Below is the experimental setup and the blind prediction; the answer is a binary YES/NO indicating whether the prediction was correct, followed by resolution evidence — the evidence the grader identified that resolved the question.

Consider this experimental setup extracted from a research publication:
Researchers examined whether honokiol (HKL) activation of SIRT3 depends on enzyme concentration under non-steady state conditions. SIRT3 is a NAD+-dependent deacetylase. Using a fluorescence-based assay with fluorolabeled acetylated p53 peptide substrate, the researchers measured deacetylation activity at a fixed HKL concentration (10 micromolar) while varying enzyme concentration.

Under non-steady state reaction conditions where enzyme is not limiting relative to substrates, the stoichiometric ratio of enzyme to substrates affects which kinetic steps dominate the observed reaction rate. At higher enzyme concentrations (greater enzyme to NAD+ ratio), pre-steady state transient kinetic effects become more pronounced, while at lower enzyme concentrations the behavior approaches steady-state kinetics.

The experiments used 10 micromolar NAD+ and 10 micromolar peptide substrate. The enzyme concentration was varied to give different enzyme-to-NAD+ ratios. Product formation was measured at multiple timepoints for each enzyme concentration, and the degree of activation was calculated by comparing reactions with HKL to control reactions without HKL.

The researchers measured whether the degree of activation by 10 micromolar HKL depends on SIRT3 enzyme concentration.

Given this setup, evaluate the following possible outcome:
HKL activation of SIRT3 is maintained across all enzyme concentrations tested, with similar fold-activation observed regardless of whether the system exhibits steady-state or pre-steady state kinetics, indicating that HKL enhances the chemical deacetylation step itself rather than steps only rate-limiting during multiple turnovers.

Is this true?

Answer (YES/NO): NO